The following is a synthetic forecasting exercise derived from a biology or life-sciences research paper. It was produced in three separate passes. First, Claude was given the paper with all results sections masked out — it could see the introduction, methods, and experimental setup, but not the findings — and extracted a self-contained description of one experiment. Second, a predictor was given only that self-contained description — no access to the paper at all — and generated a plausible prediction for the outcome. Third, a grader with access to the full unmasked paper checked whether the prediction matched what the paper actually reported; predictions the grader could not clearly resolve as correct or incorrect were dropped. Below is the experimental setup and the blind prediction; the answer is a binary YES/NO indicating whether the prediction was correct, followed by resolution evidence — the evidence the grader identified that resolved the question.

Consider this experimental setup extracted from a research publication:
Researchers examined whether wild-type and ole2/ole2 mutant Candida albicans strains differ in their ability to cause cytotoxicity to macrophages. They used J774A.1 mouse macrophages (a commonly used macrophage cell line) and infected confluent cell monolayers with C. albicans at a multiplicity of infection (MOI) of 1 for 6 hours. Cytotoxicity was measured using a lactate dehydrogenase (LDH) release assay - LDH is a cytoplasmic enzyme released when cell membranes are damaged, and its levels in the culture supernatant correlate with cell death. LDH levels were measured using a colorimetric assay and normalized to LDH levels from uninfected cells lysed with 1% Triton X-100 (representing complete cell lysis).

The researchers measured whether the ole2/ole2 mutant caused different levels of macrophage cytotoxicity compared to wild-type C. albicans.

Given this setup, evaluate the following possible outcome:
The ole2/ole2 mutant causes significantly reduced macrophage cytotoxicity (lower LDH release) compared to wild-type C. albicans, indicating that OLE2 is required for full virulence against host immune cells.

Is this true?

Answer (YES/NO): NO